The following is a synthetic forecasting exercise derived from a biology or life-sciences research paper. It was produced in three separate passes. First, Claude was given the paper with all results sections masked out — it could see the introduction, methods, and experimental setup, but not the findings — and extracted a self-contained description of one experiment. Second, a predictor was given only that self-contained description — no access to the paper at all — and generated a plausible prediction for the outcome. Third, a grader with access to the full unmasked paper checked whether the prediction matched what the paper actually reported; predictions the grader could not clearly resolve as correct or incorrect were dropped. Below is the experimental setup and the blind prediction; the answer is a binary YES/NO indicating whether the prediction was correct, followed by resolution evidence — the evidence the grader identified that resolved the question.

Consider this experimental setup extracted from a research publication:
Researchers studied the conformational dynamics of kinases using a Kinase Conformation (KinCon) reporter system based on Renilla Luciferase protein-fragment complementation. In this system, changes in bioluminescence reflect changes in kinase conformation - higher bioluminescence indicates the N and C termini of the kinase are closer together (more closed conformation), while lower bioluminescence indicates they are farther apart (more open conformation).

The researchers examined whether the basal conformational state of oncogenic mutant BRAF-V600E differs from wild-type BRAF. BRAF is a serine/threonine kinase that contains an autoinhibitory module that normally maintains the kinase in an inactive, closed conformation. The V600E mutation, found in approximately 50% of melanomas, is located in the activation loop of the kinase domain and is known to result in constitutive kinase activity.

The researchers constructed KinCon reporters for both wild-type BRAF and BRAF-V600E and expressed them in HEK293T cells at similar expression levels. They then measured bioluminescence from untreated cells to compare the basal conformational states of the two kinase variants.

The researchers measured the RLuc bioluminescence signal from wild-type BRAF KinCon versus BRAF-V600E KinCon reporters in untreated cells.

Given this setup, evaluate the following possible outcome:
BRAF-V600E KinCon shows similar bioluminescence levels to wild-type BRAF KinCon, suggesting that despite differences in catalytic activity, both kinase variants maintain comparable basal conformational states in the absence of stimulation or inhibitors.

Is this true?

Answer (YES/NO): NO